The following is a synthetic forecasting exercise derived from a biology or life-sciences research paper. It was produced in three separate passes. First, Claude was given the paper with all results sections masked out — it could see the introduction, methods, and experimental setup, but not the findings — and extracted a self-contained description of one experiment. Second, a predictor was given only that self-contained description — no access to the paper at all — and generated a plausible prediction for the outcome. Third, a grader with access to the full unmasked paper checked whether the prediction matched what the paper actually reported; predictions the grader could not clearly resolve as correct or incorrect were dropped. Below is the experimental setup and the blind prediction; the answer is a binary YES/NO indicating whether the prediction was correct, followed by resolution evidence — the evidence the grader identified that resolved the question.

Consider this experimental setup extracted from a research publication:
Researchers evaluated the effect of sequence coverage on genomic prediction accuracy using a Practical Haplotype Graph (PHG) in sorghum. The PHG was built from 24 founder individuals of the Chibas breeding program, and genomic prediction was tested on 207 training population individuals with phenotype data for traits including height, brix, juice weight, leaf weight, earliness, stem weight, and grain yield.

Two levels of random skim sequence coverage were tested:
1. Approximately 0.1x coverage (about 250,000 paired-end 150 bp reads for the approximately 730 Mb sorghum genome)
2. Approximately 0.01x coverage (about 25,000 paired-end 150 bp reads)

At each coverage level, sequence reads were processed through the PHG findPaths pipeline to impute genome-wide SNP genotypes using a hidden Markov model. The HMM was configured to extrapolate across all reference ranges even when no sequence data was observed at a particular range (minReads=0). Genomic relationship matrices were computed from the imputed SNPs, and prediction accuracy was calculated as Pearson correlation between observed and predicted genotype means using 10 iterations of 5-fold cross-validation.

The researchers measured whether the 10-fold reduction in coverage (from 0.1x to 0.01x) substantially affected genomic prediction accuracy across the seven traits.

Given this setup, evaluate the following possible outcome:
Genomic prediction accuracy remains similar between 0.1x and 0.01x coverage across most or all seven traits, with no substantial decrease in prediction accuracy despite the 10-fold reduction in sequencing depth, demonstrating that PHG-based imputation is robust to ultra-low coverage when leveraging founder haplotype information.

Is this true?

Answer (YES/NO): YES